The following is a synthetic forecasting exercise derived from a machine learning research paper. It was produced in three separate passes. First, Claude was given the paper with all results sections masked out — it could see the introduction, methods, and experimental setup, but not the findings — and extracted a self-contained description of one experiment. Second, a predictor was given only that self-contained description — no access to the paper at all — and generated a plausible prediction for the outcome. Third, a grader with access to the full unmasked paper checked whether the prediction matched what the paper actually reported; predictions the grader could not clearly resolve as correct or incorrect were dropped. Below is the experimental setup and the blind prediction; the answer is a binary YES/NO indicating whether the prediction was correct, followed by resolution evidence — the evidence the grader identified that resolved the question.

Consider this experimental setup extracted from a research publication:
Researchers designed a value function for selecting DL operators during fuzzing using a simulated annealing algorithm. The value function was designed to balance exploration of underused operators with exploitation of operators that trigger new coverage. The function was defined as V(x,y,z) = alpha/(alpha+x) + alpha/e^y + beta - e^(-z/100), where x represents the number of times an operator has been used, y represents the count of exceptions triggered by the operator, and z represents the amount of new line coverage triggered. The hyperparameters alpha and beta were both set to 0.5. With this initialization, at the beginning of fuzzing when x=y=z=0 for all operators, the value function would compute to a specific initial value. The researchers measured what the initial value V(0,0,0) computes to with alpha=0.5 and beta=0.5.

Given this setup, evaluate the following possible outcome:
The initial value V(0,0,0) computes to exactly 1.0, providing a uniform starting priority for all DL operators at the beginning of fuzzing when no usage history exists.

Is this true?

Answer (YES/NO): YES